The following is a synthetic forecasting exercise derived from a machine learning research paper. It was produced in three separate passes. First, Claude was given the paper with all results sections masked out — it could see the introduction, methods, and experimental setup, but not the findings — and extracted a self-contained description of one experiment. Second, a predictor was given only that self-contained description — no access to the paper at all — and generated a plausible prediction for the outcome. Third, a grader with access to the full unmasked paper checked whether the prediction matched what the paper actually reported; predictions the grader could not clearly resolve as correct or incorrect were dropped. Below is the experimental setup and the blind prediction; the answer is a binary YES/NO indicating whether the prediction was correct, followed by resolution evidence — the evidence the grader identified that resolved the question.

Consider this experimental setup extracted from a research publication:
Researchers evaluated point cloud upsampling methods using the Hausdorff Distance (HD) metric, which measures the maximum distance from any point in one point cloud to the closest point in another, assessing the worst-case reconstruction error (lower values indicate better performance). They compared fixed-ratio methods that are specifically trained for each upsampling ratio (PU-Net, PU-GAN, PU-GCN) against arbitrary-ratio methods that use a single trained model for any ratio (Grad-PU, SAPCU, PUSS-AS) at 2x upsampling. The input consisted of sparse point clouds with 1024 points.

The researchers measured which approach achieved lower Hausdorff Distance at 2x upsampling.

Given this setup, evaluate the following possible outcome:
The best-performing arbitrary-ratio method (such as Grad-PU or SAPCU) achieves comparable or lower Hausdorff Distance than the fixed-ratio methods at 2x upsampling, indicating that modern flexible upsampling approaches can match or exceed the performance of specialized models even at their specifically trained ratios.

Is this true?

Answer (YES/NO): NO